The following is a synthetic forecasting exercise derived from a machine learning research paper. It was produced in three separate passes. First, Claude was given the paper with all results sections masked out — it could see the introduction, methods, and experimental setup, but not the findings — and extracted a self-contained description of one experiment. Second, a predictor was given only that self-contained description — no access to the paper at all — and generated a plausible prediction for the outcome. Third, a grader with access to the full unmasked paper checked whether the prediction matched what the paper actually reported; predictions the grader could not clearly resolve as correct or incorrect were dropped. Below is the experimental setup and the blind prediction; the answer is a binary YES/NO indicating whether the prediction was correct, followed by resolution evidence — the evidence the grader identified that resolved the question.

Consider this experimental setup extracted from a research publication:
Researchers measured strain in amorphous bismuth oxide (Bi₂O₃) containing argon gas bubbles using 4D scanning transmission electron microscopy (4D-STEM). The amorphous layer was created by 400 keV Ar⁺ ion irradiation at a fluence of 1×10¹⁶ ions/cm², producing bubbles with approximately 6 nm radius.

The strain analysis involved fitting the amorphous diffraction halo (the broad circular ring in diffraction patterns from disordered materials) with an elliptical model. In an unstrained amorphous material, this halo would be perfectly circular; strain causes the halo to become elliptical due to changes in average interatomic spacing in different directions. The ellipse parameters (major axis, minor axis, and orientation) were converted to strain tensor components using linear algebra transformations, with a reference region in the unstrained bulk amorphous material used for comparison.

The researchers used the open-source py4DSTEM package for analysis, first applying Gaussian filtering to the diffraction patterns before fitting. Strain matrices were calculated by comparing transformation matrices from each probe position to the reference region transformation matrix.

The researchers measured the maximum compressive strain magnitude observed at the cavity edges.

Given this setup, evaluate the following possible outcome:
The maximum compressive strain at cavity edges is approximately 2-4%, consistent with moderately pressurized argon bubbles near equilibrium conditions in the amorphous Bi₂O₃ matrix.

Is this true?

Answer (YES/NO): NO